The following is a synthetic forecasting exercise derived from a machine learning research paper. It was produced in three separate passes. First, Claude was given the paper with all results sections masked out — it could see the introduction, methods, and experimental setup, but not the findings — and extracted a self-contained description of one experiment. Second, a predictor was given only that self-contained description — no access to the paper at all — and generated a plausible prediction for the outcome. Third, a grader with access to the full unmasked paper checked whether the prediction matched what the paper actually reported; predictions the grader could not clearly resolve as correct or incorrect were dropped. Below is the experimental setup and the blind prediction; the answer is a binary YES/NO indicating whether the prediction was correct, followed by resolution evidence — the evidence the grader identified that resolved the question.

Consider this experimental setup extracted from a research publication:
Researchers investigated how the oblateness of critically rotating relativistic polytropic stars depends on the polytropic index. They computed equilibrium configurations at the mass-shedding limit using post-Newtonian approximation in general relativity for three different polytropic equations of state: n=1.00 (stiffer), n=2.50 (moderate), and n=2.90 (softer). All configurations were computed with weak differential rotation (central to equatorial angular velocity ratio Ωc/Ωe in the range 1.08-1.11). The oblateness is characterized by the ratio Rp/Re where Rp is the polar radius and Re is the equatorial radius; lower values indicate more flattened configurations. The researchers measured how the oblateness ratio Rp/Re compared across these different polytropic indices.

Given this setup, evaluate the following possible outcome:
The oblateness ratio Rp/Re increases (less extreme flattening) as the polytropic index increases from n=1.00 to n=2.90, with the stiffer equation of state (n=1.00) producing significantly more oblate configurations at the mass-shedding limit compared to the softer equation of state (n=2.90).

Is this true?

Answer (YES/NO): YES